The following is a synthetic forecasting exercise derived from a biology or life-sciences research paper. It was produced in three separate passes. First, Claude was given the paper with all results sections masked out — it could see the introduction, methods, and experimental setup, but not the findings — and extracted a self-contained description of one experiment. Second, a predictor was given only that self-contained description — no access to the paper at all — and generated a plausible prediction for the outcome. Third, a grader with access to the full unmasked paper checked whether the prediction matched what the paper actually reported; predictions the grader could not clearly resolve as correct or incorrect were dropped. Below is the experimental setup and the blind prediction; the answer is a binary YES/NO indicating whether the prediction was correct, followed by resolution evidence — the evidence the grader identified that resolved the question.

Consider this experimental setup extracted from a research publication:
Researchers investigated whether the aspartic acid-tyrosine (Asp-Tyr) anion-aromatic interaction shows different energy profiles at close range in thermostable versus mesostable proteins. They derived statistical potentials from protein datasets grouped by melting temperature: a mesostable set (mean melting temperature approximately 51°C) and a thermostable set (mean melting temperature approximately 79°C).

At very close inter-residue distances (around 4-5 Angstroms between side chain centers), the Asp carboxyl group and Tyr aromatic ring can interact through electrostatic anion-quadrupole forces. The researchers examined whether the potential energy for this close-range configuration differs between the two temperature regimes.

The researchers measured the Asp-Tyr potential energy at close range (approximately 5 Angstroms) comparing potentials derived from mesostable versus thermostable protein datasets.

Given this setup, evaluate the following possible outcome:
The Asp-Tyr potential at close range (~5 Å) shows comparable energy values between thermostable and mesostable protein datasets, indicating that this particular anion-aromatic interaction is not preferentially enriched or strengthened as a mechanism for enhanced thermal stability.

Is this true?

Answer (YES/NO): NO